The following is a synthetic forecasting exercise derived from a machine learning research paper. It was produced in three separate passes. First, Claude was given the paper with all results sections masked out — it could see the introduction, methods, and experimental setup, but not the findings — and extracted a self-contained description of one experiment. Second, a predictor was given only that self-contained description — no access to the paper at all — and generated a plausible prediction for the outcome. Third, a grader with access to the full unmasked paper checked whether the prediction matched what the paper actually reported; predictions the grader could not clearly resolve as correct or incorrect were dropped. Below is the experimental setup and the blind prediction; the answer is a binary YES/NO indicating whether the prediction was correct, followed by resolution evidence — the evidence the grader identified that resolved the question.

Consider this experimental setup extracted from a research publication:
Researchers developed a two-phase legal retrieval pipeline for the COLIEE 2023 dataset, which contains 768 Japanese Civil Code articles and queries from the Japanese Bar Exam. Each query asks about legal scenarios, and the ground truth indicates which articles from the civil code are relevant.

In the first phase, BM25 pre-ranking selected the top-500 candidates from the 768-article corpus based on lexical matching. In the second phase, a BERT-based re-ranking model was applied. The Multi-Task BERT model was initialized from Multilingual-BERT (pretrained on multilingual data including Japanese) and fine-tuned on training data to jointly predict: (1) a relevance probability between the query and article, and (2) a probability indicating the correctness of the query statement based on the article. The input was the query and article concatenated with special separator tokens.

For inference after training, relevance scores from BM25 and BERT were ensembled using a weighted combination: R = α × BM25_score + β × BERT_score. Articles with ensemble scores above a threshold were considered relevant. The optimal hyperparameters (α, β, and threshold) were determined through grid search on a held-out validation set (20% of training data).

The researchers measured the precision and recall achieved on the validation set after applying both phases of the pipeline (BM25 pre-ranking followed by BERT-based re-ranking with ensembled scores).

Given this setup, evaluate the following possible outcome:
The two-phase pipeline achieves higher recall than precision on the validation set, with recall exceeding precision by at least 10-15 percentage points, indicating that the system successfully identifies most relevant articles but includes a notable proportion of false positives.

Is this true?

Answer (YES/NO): YES